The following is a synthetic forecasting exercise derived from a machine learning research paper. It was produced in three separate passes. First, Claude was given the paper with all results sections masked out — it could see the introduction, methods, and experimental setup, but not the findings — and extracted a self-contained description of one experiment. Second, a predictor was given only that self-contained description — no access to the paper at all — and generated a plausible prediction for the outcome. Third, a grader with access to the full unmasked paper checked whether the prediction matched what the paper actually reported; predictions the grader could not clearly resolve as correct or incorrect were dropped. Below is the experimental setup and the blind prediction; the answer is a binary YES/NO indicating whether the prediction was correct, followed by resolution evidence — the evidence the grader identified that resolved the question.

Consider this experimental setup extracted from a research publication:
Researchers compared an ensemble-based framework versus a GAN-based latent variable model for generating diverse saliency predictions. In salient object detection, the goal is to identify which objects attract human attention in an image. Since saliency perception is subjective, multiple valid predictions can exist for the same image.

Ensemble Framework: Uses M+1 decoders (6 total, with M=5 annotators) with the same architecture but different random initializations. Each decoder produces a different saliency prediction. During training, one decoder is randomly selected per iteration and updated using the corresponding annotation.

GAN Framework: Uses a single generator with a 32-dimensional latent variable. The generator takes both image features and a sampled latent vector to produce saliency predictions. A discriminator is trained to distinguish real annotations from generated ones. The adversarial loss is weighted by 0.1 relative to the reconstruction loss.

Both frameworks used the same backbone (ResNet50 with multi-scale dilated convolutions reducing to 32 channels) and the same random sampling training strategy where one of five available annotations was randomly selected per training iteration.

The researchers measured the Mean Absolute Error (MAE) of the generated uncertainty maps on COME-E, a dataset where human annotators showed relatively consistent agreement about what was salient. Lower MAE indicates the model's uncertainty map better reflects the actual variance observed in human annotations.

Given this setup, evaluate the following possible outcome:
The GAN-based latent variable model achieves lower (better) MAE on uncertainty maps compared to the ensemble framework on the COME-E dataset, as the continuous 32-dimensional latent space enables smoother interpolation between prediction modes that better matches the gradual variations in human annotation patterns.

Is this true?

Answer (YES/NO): YES